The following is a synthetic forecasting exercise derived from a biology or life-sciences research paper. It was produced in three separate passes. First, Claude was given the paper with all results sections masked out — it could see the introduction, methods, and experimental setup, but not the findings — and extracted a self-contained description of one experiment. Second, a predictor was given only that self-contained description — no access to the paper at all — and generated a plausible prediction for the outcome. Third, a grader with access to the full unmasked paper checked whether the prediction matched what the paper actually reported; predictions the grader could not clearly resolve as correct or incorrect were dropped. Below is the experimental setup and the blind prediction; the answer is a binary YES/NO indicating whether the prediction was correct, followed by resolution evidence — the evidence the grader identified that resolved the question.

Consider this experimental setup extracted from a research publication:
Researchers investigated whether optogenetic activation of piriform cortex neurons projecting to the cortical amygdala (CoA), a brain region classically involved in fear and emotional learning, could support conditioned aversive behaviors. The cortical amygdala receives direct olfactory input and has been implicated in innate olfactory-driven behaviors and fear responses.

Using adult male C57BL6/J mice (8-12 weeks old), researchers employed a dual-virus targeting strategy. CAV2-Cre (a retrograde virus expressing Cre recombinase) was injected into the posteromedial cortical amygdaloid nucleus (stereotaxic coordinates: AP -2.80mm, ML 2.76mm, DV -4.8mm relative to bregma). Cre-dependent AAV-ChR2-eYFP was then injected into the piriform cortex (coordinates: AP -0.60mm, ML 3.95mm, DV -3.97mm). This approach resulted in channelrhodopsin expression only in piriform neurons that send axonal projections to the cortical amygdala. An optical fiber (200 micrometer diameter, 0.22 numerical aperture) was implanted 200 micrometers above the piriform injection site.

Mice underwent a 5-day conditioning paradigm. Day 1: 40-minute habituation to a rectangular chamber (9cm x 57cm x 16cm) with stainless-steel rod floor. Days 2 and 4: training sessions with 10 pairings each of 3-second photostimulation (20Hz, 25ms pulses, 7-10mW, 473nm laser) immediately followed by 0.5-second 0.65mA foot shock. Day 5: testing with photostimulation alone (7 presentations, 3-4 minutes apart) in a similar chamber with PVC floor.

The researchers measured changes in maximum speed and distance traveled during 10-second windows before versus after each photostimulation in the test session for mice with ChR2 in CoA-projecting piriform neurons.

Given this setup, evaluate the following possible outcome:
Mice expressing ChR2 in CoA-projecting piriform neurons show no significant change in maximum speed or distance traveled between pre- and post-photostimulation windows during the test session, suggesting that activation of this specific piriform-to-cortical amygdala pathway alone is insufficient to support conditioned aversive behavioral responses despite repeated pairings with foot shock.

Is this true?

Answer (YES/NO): YES